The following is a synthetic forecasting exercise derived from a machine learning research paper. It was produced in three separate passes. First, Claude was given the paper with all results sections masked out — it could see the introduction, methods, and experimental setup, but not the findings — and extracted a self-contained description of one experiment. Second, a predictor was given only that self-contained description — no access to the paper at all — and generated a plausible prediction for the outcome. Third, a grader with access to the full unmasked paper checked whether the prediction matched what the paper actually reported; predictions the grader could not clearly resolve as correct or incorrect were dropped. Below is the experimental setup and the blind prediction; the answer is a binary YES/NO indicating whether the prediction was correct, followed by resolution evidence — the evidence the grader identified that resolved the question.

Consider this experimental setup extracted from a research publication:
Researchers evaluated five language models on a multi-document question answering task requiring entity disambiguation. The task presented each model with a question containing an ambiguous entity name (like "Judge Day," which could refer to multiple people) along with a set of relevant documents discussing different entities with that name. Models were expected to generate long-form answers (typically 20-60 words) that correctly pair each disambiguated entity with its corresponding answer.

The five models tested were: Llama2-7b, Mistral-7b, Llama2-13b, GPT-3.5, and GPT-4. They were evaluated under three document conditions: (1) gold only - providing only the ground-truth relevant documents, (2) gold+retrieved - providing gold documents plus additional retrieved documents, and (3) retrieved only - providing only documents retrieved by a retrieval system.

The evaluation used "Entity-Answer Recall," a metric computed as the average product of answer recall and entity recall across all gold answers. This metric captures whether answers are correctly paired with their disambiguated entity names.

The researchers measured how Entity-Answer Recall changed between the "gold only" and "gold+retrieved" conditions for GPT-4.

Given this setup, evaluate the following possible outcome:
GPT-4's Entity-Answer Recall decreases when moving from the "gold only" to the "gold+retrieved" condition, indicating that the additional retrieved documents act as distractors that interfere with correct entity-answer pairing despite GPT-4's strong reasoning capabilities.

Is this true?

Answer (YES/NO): YES